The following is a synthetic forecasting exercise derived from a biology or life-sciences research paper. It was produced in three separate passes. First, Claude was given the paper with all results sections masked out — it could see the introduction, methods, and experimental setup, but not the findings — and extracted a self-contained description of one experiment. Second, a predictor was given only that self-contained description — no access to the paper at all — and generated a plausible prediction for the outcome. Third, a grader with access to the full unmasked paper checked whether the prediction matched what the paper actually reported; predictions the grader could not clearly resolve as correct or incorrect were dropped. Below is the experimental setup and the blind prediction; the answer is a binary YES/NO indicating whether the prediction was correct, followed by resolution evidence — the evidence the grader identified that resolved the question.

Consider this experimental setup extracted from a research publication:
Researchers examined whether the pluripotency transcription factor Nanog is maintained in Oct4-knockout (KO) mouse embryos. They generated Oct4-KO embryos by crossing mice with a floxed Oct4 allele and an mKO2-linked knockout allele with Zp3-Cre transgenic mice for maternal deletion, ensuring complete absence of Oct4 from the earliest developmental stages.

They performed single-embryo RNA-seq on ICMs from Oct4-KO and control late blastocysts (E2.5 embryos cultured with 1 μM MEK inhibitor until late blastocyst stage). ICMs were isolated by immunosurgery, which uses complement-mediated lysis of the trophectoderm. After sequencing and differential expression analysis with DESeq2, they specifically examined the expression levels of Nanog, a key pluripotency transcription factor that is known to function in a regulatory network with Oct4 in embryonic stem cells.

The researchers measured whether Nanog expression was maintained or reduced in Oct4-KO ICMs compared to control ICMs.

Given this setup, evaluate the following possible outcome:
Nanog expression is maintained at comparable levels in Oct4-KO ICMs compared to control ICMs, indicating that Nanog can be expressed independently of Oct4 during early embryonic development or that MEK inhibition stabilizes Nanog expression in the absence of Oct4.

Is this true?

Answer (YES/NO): NO